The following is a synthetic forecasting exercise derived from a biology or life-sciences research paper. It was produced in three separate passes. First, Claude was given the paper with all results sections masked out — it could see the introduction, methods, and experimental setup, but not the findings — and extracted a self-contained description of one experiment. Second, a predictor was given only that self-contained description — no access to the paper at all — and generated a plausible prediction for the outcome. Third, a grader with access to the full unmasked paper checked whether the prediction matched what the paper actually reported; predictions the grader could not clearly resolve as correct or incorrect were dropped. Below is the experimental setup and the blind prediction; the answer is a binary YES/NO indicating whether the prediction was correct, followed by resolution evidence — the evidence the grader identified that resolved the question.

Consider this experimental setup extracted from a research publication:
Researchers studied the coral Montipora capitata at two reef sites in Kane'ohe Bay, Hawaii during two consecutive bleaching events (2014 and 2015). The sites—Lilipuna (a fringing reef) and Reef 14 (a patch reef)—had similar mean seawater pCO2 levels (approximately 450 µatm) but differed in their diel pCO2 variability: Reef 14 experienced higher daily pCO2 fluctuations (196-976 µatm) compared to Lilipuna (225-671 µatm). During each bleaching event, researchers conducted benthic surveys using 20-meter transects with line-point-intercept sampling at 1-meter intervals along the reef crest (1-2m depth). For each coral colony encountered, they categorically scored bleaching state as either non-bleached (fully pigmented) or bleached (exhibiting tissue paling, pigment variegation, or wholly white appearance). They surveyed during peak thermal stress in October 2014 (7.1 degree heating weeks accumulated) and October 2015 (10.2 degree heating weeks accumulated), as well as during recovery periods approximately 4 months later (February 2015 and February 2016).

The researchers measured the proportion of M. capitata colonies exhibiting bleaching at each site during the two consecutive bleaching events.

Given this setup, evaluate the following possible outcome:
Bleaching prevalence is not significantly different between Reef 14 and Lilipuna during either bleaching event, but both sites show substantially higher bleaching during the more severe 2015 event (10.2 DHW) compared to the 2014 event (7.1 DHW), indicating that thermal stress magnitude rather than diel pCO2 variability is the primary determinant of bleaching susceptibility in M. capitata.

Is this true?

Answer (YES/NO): NO